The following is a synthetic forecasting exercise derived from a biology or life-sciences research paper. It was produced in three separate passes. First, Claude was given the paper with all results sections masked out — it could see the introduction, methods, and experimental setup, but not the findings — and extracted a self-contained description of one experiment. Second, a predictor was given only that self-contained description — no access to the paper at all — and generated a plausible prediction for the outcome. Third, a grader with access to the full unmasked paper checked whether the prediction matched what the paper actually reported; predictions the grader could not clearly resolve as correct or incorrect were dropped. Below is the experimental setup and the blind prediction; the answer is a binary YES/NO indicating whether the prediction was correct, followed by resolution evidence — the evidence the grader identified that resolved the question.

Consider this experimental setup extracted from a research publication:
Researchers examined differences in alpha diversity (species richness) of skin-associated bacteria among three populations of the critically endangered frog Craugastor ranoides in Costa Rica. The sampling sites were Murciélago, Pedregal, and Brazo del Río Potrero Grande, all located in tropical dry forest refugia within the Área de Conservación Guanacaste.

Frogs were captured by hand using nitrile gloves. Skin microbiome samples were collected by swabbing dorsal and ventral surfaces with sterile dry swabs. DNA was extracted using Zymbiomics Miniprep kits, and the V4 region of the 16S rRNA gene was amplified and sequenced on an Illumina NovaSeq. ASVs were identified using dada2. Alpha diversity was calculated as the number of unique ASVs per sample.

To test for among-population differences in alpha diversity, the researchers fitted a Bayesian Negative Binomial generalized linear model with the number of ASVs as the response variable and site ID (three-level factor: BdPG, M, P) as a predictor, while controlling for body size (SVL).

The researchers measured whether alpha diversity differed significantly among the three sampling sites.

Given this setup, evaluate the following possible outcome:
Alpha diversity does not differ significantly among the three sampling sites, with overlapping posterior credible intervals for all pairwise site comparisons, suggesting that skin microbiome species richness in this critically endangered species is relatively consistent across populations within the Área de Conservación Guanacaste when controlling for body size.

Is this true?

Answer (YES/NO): YES